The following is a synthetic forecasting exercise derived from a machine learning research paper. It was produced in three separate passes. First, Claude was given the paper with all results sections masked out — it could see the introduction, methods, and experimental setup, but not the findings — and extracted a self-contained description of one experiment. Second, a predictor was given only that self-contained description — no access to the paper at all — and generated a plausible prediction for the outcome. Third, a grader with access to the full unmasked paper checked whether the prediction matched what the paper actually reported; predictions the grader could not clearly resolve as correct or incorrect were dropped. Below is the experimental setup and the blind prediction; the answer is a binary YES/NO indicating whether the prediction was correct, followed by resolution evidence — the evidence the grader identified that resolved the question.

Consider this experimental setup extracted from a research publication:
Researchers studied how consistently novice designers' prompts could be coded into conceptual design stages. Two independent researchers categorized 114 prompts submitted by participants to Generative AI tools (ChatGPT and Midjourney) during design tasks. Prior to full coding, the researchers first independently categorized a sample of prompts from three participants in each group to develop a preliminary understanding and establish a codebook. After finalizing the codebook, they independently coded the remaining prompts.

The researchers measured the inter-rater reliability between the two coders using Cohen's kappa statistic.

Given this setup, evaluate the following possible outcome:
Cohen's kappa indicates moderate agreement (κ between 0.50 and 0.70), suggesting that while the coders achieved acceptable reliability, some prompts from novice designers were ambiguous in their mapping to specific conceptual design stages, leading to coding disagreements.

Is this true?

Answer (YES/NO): NO